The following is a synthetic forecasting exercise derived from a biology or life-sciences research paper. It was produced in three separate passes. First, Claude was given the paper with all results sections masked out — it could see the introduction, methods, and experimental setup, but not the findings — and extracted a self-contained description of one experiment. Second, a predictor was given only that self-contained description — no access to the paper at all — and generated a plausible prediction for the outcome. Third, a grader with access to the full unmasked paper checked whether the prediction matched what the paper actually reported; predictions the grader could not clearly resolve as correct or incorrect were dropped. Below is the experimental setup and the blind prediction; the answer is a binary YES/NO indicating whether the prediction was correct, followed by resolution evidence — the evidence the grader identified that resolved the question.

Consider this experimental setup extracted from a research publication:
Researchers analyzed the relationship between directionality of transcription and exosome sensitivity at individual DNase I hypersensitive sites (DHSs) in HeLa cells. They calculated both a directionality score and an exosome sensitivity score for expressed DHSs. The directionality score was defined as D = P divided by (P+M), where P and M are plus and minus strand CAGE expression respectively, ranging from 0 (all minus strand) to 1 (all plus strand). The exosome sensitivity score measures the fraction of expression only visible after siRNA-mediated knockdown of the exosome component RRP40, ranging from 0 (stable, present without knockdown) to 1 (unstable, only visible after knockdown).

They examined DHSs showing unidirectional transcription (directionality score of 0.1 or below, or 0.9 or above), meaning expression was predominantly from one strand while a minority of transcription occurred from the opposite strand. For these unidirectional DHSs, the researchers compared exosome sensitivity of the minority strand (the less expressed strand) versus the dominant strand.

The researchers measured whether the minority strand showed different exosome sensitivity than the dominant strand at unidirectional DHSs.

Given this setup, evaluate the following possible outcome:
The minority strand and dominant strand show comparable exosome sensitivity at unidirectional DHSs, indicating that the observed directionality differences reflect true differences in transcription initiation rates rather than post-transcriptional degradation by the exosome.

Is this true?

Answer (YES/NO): NO